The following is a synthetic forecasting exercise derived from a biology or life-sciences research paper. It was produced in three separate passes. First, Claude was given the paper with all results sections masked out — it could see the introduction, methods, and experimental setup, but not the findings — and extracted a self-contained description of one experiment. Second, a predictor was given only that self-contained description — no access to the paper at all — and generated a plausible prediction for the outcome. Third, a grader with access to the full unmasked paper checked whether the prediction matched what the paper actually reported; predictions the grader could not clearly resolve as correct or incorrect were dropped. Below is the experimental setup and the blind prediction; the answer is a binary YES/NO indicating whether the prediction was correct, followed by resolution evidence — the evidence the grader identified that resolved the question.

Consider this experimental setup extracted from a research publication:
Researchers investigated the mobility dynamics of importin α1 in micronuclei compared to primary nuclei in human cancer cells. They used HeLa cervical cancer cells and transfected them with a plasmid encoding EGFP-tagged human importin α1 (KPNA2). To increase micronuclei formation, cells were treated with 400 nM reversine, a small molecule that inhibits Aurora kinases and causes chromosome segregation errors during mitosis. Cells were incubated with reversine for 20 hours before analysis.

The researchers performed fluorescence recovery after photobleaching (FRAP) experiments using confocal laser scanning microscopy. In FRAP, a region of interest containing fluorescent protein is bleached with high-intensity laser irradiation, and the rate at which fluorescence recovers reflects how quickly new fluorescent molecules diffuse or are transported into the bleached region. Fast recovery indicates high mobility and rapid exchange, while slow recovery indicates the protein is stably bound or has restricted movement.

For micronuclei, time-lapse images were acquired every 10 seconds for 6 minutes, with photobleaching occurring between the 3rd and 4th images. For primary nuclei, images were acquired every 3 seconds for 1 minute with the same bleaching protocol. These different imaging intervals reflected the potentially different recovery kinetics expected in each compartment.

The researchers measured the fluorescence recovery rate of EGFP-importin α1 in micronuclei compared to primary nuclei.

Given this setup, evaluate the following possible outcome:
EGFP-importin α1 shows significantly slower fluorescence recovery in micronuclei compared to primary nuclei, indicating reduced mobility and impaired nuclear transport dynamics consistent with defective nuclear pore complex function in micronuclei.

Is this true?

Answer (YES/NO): NO